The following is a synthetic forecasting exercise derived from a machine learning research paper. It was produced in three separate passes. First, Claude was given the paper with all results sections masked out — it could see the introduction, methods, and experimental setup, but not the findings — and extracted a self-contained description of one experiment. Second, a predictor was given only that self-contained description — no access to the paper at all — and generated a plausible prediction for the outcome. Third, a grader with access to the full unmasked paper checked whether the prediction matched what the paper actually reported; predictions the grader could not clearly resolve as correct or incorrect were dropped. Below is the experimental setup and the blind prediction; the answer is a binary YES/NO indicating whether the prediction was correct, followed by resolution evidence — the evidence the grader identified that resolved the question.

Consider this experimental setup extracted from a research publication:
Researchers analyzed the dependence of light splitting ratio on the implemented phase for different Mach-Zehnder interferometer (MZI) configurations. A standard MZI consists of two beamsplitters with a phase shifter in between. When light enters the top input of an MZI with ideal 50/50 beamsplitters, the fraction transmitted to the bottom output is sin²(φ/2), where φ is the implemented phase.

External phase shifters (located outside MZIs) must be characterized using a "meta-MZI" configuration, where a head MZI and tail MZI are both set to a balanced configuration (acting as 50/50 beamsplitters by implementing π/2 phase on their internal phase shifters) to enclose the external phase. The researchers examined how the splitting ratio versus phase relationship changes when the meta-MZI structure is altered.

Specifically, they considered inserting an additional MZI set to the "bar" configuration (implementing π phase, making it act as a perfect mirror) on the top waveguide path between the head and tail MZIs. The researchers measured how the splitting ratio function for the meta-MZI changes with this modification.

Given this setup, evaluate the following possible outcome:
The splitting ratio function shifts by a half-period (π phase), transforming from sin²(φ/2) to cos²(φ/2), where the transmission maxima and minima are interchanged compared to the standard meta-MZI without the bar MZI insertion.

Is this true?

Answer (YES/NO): NO